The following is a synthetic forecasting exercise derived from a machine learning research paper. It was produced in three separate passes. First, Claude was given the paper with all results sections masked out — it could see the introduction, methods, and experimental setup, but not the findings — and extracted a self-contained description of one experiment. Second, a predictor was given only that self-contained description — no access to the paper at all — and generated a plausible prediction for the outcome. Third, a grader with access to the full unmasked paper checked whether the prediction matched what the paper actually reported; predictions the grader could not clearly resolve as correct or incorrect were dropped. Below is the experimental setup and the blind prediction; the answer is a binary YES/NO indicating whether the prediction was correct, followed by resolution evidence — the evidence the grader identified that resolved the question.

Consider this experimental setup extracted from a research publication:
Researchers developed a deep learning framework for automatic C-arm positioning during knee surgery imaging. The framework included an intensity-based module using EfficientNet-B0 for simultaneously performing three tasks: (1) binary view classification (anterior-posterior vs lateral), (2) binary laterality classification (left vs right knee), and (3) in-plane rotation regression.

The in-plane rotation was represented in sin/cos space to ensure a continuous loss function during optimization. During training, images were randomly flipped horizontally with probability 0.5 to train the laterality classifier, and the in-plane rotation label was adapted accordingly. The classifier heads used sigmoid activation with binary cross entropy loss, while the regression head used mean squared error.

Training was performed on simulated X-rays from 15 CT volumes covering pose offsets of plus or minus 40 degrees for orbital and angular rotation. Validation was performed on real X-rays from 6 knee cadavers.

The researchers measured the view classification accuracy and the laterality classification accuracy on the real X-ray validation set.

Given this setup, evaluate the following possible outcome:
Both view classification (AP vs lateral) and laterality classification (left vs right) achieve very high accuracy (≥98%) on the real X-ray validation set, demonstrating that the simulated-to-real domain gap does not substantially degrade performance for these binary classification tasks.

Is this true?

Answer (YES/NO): YES